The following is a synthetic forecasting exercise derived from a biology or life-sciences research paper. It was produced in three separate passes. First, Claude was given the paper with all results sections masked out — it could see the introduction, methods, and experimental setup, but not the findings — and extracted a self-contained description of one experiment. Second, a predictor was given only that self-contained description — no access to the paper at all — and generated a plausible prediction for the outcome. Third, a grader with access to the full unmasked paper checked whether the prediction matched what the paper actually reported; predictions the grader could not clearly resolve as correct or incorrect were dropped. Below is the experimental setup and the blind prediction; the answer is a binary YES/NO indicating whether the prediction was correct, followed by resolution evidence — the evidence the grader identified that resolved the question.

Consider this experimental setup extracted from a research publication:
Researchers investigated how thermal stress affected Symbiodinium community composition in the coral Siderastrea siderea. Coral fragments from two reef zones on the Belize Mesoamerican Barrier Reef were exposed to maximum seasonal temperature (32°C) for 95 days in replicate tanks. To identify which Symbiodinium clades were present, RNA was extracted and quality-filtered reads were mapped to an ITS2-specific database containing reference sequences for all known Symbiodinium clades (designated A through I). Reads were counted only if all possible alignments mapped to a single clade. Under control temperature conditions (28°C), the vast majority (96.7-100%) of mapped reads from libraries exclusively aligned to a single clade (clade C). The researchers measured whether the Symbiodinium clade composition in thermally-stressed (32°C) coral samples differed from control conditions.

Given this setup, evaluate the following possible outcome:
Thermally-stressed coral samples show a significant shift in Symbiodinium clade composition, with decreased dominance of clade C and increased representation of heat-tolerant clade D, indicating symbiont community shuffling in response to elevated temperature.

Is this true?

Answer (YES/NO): YES